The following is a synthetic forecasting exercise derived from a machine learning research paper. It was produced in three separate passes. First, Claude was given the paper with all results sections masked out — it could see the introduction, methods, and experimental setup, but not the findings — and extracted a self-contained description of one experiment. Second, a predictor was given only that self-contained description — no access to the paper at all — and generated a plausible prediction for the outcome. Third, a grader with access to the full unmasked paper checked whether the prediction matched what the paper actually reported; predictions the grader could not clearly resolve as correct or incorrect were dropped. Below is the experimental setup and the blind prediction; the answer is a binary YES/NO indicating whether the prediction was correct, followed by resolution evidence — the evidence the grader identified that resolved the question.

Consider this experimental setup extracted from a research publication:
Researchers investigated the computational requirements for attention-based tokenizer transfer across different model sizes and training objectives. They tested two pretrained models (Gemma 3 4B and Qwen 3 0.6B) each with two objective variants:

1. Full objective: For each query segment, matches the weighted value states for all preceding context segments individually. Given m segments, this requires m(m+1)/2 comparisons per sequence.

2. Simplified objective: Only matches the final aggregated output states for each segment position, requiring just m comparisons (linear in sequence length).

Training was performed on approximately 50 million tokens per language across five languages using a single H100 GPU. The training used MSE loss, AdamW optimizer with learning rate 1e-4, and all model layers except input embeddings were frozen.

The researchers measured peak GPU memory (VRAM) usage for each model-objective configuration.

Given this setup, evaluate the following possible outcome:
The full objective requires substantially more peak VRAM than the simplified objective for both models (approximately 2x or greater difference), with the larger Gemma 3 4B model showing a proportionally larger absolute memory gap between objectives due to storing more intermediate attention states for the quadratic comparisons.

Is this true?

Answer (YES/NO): NO